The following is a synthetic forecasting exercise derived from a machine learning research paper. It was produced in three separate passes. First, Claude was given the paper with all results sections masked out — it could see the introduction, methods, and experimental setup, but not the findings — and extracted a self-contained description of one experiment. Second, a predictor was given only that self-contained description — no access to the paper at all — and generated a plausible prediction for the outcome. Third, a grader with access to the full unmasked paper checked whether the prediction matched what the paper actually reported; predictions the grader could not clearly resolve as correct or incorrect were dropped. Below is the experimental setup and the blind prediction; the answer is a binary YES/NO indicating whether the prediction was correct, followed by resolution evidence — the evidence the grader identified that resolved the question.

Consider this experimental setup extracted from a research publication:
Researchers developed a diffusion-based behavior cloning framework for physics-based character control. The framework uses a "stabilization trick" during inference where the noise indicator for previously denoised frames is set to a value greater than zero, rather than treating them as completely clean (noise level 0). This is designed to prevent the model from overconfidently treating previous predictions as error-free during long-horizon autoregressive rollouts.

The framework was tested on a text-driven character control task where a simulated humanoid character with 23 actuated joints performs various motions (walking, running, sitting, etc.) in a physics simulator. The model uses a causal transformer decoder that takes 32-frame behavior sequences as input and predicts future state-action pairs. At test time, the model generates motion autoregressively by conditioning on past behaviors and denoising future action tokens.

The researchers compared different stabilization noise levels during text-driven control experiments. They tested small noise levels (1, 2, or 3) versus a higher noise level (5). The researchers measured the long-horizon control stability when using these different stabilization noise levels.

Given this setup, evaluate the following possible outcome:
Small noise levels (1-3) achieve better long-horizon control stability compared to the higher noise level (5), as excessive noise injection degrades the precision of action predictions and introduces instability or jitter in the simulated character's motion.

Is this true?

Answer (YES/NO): YES